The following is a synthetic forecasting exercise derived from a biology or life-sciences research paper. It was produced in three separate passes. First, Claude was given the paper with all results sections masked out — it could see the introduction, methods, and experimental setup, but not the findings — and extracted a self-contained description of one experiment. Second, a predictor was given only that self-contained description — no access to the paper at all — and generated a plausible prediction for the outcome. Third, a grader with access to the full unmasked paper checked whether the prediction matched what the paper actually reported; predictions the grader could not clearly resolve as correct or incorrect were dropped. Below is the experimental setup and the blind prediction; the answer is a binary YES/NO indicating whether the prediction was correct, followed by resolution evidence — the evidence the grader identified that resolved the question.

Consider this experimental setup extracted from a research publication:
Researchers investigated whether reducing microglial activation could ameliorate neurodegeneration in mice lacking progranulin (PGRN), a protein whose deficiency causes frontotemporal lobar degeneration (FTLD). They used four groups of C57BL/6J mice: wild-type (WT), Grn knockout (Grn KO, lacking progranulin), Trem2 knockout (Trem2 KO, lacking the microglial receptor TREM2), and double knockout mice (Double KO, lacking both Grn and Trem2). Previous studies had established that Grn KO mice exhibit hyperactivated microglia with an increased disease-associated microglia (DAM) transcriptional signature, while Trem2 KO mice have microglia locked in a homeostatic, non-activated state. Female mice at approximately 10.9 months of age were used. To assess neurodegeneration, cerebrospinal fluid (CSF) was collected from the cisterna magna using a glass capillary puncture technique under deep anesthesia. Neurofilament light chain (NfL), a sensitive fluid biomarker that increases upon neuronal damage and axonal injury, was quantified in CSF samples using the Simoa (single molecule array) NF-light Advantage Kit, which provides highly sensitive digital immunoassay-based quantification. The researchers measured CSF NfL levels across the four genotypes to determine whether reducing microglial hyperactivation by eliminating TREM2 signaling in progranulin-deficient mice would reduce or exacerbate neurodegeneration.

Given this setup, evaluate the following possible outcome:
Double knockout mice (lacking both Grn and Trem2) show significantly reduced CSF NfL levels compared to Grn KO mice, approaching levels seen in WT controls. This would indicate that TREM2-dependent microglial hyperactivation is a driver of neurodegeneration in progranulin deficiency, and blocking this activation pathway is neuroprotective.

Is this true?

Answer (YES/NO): NO